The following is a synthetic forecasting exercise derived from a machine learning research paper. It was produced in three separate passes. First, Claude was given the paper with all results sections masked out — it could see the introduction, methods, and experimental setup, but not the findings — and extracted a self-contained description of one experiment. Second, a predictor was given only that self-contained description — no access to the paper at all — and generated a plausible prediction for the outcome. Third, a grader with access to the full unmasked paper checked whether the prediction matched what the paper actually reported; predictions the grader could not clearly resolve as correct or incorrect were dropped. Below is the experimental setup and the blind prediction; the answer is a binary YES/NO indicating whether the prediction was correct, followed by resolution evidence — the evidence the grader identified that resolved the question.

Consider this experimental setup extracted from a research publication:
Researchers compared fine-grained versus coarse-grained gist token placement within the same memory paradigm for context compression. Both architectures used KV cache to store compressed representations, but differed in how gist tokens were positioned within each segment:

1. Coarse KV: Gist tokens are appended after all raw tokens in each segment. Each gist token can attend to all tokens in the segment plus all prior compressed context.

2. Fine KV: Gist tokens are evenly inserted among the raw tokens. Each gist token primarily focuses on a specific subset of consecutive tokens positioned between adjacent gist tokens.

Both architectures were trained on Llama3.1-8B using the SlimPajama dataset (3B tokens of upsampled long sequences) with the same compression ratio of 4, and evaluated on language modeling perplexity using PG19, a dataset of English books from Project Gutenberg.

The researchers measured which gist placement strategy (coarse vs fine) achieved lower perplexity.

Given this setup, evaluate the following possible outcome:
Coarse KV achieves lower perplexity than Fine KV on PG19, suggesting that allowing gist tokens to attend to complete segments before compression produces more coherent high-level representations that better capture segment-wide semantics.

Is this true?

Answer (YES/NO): NO